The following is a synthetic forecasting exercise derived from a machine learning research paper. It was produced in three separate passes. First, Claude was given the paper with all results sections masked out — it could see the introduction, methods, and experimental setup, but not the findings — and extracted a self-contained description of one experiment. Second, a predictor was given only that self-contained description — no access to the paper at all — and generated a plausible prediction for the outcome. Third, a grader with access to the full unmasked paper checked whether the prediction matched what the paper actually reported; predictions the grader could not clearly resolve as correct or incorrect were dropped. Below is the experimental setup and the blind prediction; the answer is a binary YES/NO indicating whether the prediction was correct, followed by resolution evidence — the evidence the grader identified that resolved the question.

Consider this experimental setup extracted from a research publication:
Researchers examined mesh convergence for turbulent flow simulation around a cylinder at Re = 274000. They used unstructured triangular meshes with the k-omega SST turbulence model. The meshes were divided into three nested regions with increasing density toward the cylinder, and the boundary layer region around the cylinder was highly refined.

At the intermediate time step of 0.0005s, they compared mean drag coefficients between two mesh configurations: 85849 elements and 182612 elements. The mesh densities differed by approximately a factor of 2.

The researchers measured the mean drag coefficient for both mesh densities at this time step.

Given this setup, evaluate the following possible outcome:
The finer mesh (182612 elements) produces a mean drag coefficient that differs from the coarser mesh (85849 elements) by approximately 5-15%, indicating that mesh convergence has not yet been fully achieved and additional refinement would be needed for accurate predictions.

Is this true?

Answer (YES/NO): NO